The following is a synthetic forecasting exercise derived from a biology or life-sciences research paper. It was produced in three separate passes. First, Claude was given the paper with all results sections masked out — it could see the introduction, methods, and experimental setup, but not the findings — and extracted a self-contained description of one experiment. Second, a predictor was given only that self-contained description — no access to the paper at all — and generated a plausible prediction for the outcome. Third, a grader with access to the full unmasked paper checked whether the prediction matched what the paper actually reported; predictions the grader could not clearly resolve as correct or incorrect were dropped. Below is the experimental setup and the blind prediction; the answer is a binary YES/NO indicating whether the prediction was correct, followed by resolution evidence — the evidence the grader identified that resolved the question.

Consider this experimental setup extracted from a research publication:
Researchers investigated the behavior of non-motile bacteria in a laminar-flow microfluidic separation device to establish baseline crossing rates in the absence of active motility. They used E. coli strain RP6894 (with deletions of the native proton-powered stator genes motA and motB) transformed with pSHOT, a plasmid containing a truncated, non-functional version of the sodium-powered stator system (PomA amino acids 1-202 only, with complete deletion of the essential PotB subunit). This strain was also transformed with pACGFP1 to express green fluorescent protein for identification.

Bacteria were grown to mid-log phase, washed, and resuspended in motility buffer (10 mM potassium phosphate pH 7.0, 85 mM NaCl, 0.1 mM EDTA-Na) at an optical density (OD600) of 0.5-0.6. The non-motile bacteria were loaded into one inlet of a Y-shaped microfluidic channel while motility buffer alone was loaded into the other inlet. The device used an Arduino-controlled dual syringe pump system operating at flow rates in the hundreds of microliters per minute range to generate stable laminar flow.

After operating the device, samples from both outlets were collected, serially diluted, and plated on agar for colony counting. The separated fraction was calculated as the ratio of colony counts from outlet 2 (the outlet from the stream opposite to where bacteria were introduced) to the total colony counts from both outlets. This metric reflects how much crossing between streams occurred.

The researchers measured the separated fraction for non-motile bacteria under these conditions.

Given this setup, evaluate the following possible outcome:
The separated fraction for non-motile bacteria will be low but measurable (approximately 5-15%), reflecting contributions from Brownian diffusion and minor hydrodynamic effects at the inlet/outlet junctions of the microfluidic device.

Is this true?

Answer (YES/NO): NO